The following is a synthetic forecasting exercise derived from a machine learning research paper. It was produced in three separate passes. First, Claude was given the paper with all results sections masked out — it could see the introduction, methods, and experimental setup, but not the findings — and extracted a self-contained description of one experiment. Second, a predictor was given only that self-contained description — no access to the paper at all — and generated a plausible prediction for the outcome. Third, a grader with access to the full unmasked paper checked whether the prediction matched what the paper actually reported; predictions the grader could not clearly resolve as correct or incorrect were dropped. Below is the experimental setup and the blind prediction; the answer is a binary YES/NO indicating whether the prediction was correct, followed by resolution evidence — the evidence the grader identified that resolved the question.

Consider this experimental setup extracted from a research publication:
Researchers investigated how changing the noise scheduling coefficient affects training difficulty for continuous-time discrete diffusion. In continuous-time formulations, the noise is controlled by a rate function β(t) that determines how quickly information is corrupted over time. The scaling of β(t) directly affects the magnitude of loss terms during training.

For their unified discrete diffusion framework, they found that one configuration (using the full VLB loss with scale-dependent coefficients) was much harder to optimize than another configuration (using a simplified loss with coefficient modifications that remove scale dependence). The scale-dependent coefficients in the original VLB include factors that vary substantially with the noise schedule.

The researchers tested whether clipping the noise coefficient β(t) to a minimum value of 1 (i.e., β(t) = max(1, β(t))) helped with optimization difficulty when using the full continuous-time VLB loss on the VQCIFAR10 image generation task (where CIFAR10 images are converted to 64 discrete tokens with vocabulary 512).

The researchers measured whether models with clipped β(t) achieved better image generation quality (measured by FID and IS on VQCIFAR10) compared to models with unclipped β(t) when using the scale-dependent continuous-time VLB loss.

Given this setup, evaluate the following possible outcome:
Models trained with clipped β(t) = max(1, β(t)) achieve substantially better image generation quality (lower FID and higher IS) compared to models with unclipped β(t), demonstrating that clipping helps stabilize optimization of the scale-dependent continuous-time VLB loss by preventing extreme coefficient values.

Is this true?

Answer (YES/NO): YES